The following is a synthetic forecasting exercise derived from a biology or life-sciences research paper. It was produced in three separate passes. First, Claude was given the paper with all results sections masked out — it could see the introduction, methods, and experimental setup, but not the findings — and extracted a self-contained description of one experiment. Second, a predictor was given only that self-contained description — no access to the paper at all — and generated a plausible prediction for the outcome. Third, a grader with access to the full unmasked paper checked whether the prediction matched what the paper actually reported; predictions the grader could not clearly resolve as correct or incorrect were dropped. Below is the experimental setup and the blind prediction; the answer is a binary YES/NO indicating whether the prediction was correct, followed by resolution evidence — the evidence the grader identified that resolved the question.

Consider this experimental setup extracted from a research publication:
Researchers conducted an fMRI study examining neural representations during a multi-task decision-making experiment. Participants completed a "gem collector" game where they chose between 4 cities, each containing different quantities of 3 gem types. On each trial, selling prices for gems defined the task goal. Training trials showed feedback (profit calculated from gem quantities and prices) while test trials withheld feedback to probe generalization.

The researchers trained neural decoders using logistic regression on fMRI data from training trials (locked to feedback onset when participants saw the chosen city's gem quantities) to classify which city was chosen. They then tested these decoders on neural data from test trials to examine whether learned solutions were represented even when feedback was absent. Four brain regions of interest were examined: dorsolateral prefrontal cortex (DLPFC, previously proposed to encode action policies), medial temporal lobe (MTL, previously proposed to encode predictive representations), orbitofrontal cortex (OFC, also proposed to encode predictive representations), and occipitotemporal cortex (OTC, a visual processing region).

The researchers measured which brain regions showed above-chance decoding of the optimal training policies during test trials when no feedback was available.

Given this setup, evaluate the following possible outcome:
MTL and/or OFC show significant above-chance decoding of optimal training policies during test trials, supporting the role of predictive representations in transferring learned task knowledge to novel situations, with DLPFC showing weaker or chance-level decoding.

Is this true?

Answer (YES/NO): NO